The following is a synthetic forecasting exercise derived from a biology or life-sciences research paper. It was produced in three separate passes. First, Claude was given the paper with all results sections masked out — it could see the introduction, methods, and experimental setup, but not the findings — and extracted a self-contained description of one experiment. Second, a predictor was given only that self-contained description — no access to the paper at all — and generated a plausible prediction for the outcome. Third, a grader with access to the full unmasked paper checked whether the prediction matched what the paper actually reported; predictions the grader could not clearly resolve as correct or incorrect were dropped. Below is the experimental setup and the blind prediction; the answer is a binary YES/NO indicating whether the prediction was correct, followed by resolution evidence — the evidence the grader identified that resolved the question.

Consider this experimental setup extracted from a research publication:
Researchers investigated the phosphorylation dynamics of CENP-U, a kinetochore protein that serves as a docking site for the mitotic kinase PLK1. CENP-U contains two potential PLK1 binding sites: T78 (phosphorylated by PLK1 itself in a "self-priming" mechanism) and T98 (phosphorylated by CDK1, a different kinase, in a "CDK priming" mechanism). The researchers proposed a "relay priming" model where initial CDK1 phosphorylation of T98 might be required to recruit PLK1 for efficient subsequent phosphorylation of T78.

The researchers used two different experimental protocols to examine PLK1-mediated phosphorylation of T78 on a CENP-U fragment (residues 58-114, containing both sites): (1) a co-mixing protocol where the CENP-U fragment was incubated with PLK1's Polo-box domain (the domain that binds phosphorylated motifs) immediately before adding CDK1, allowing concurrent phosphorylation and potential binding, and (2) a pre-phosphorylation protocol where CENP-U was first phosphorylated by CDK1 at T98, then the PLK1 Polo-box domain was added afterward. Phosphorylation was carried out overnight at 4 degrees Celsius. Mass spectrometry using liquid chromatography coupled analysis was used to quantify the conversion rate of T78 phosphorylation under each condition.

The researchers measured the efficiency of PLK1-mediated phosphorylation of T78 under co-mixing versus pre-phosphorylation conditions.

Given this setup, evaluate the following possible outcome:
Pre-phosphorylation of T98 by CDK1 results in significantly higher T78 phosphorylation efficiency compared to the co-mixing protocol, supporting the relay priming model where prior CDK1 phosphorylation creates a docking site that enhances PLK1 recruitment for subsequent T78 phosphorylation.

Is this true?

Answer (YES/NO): YES